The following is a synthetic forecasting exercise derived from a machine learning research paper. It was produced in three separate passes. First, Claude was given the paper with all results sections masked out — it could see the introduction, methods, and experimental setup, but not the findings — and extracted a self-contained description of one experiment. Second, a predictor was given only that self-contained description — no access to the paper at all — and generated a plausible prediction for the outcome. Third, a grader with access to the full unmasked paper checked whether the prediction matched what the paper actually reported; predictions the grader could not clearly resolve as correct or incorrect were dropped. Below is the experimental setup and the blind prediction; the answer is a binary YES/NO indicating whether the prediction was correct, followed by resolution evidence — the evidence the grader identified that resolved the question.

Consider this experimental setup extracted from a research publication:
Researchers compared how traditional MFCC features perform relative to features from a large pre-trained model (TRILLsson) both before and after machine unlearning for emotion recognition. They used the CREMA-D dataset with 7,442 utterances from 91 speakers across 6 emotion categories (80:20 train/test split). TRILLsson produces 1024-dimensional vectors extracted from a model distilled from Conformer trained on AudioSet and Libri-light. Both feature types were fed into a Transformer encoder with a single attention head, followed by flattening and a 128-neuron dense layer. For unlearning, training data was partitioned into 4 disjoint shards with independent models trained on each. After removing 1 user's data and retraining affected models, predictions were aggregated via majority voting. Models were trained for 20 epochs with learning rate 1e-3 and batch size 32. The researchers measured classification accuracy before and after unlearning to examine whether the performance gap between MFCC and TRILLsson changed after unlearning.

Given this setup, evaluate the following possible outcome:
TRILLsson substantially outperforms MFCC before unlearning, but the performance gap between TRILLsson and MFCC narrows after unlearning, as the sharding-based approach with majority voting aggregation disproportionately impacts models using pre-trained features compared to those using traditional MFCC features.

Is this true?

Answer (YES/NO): NO